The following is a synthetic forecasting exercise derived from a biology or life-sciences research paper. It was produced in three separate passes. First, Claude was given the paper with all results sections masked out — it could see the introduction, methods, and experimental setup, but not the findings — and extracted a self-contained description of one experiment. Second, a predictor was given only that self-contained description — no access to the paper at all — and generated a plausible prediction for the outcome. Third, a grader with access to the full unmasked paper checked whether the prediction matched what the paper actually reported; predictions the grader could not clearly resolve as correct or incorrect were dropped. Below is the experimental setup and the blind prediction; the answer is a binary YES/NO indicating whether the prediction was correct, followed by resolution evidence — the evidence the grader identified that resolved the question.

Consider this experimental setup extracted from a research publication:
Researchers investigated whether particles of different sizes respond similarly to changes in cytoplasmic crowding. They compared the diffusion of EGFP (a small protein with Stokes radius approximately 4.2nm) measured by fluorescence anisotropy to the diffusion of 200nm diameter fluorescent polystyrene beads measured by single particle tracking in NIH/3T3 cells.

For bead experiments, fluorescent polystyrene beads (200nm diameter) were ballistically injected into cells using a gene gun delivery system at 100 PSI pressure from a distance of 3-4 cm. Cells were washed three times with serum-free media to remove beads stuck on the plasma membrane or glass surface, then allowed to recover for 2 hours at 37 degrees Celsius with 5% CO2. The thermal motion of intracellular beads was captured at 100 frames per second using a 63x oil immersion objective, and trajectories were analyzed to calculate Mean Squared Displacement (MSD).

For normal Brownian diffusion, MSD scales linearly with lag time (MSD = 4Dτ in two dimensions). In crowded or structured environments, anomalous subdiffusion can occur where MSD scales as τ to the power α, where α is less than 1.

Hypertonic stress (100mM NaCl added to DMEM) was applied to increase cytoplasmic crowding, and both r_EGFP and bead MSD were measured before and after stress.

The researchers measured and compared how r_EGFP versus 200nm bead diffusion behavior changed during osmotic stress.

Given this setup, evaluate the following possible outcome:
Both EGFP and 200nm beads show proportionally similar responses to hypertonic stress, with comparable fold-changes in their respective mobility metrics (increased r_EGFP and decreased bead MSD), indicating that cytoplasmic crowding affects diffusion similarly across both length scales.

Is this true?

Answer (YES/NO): NO